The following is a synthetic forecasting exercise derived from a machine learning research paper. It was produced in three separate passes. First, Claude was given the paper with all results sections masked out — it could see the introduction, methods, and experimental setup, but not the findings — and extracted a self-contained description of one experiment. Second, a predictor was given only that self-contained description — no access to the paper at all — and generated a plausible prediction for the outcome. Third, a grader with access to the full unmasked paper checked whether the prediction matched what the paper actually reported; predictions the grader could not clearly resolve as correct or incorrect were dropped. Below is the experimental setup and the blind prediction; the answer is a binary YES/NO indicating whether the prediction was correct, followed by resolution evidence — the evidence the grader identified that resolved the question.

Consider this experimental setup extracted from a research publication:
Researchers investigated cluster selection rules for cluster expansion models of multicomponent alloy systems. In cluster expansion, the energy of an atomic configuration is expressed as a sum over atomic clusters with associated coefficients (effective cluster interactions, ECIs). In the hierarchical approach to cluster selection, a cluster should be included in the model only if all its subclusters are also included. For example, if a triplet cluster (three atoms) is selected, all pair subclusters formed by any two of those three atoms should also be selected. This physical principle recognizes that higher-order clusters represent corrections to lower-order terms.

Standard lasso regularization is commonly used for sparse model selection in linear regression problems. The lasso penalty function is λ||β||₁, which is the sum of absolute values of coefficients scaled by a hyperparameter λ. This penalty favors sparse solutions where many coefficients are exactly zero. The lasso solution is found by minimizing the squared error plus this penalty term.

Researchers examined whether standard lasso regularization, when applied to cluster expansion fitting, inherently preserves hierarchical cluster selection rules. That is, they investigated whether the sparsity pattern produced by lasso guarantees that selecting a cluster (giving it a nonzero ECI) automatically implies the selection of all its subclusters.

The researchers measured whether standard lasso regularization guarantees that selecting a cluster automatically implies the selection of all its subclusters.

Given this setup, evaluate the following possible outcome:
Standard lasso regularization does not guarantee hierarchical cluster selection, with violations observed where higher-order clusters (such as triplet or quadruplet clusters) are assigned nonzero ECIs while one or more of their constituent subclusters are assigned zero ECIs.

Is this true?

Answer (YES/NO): YES